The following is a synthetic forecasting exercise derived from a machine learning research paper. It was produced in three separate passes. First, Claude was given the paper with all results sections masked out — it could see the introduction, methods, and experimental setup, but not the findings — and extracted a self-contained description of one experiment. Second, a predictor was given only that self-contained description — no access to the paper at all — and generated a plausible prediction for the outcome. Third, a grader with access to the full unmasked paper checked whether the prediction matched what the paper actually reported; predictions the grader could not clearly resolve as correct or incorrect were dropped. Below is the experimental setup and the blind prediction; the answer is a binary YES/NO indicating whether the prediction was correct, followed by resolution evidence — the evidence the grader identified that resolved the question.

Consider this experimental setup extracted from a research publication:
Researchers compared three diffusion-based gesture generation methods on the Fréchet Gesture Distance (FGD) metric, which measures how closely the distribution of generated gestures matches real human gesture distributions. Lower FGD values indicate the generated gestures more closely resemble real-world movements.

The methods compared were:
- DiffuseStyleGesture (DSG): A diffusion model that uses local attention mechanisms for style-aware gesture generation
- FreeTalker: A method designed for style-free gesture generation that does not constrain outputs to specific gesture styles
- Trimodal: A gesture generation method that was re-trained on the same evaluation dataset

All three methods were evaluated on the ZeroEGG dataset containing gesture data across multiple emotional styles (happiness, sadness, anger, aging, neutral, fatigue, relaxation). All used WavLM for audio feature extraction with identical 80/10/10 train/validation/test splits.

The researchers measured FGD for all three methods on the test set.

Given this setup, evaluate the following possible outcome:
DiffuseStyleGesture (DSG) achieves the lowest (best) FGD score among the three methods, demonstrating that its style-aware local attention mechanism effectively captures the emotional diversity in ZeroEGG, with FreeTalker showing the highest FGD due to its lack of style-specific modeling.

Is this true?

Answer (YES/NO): NO